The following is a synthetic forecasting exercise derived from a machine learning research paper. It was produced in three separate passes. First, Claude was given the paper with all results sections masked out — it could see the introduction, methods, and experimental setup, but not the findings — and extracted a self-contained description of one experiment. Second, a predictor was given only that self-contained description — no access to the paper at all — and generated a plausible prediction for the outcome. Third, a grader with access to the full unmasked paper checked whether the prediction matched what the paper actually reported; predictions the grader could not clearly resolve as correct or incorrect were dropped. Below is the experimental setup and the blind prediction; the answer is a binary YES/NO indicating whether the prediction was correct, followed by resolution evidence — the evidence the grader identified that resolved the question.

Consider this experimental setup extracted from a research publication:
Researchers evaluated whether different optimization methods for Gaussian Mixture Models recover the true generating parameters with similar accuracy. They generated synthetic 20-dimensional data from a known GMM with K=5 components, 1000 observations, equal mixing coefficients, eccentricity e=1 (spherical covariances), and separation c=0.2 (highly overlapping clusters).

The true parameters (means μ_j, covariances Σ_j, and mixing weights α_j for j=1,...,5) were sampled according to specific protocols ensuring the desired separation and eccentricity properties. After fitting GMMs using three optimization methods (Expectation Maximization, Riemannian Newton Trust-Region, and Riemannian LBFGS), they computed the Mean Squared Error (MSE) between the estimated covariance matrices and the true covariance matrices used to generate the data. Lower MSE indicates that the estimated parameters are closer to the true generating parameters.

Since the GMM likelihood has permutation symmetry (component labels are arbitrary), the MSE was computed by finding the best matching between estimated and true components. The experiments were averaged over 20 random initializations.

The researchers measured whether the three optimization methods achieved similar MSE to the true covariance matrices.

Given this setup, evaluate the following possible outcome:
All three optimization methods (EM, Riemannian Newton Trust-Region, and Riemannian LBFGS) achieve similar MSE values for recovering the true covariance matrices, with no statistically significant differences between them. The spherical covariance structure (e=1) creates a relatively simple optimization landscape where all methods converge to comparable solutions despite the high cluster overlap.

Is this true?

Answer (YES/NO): NO